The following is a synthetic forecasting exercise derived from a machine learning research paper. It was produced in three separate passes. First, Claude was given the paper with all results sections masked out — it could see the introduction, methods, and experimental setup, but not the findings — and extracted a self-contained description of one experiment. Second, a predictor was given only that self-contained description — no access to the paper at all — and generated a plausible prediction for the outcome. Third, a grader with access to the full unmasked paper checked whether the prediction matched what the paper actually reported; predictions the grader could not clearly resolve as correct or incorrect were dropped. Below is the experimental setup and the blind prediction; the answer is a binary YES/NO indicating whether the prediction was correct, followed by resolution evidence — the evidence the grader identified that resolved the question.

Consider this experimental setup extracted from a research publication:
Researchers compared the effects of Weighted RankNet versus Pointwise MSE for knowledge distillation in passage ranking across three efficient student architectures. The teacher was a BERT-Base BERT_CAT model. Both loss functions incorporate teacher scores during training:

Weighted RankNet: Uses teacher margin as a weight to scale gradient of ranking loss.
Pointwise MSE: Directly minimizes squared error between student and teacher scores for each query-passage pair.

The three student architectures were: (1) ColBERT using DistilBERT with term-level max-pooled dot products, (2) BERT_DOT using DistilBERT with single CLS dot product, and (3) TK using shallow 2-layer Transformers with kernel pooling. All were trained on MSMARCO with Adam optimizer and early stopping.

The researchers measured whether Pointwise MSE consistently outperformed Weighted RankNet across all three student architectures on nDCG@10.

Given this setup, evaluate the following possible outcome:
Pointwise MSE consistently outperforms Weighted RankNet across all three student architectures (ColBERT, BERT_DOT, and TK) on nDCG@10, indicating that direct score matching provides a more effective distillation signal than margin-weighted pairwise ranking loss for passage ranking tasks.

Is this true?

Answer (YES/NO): YES